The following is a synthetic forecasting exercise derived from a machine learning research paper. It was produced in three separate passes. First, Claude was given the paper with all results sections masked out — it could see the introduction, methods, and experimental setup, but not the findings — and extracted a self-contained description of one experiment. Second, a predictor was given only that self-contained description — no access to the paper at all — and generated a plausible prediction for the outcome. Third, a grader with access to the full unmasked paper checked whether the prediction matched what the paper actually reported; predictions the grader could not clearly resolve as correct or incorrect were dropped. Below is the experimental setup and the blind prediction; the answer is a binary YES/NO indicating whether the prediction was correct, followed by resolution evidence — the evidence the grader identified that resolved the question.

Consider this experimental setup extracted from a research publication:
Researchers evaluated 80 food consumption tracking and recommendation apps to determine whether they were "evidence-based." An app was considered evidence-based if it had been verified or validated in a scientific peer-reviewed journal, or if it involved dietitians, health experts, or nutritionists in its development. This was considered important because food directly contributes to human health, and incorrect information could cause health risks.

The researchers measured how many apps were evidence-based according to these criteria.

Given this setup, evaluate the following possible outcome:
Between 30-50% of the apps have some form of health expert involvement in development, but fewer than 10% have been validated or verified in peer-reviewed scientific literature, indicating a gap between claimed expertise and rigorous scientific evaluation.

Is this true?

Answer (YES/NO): NO